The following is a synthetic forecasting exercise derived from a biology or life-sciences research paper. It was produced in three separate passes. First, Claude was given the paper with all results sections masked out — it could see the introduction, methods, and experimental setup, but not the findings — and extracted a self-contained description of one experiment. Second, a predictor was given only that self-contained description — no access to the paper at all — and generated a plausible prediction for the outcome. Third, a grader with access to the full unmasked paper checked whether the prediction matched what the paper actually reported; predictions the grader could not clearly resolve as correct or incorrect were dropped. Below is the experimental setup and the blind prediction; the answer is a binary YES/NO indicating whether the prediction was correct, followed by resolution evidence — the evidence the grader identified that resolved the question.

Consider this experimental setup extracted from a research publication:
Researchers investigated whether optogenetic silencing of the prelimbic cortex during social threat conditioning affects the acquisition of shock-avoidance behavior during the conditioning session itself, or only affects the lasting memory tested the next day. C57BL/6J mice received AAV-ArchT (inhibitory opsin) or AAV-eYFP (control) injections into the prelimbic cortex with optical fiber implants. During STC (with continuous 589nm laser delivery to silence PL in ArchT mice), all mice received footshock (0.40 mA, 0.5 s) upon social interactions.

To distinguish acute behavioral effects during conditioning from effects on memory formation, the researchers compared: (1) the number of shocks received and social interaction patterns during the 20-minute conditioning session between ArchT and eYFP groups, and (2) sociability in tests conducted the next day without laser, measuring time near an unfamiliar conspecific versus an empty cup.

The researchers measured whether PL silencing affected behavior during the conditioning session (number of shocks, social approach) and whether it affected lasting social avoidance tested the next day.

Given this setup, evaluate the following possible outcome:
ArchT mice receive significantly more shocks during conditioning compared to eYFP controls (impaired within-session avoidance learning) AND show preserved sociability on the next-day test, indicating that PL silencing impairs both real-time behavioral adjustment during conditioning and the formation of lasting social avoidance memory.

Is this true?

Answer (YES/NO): NO